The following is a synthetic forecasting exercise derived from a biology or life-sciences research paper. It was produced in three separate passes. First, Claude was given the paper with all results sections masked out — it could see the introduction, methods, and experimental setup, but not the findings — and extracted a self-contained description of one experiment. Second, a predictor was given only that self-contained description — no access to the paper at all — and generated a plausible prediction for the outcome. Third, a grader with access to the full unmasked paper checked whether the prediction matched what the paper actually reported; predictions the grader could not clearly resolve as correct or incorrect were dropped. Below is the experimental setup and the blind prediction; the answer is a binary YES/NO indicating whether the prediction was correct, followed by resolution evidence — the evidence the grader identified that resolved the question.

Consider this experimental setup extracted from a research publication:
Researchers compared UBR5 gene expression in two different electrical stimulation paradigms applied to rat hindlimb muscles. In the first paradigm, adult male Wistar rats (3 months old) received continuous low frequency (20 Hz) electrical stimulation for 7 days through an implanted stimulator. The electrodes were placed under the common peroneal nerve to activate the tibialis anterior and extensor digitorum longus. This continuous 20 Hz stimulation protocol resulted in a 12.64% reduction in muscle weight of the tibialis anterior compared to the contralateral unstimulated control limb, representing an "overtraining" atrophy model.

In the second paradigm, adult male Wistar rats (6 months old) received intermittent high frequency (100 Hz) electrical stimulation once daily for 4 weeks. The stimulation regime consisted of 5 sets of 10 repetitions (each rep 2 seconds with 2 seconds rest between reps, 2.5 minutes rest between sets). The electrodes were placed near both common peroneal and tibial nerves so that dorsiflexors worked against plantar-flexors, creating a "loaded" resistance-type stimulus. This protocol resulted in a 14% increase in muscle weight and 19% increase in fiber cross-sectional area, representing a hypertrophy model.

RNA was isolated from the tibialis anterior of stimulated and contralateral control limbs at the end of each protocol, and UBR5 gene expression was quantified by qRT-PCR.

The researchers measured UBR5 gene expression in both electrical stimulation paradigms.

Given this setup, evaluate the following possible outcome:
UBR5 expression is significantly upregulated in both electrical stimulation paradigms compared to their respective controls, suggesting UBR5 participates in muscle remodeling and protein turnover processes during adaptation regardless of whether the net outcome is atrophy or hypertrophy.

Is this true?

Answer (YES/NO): NO